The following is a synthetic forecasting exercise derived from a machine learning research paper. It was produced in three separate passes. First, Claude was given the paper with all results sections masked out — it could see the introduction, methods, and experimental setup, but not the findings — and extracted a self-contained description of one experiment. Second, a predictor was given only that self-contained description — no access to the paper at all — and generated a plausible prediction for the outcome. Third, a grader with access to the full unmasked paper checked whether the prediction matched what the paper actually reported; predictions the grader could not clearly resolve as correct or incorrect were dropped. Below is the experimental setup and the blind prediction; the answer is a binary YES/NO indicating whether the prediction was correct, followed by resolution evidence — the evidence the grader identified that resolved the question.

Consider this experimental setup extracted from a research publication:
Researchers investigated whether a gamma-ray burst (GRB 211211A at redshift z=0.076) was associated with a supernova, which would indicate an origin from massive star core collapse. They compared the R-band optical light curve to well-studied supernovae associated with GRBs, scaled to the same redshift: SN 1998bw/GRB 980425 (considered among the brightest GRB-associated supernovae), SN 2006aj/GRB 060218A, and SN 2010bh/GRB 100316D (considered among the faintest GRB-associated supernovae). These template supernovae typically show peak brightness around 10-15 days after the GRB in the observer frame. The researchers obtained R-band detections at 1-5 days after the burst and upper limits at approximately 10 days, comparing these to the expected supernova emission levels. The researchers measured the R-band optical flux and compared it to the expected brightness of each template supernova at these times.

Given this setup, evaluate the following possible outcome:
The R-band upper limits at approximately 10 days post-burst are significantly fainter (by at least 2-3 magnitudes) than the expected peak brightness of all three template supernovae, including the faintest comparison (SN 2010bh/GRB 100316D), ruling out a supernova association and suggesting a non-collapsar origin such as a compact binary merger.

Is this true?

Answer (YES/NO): YES